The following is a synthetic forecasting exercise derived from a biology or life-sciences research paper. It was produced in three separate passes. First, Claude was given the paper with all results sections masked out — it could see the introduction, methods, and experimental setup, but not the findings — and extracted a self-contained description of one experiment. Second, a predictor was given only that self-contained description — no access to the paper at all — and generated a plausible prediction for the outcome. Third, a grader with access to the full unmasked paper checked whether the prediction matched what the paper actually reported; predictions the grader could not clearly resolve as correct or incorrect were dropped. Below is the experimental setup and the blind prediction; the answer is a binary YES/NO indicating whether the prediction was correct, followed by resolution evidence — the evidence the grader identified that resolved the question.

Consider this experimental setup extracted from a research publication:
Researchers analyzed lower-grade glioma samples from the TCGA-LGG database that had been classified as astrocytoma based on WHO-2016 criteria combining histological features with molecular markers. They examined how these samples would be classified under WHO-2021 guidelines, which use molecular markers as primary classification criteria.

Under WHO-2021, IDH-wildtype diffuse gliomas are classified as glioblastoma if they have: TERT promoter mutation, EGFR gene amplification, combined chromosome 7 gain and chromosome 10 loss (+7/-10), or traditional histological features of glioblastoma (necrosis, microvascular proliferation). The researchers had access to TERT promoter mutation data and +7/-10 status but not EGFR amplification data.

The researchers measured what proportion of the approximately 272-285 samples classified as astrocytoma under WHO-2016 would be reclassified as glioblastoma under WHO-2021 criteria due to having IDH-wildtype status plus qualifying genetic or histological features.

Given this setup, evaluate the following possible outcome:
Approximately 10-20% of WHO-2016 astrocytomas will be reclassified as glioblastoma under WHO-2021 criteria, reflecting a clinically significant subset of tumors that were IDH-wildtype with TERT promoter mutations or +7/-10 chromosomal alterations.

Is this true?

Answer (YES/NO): YES